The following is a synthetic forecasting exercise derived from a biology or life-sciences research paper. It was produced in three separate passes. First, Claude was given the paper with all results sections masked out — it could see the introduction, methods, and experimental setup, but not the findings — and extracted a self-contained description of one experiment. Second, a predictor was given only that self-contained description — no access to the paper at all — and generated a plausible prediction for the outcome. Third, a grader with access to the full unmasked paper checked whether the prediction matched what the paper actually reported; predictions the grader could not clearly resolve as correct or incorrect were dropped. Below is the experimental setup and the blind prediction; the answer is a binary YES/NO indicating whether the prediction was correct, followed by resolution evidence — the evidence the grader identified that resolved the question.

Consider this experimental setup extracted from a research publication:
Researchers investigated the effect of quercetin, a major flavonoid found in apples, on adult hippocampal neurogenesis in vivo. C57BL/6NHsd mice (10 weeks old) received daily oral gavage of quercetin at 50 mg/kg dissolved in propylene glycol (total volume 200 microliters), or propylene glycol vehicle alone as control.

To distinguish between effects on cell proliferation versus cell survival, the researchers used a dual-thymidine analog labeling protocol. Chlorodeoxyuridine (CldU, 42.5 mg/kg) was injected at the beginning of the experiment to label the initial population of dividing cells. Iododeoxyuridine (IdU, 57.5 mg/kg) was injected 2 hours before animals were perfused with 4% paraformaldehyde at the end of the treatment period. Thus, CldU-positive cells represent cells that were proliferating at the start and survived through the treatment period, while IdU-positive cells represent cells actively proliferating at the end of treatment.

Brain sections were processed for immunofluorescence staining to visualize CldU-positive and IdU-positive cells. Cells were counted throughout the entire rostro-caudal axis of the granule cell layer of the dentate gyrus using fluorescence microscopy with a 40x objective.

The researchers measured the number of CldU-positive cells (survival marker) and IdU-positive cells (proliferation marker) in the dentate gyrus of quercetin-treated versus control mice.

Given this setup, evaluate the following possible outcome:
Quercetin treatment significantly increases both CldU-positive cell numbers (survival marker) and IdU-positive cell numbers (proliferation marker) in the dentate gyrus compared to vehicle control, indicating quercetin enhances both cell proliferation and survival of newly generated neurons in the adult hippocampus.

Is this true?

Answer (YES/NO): NO